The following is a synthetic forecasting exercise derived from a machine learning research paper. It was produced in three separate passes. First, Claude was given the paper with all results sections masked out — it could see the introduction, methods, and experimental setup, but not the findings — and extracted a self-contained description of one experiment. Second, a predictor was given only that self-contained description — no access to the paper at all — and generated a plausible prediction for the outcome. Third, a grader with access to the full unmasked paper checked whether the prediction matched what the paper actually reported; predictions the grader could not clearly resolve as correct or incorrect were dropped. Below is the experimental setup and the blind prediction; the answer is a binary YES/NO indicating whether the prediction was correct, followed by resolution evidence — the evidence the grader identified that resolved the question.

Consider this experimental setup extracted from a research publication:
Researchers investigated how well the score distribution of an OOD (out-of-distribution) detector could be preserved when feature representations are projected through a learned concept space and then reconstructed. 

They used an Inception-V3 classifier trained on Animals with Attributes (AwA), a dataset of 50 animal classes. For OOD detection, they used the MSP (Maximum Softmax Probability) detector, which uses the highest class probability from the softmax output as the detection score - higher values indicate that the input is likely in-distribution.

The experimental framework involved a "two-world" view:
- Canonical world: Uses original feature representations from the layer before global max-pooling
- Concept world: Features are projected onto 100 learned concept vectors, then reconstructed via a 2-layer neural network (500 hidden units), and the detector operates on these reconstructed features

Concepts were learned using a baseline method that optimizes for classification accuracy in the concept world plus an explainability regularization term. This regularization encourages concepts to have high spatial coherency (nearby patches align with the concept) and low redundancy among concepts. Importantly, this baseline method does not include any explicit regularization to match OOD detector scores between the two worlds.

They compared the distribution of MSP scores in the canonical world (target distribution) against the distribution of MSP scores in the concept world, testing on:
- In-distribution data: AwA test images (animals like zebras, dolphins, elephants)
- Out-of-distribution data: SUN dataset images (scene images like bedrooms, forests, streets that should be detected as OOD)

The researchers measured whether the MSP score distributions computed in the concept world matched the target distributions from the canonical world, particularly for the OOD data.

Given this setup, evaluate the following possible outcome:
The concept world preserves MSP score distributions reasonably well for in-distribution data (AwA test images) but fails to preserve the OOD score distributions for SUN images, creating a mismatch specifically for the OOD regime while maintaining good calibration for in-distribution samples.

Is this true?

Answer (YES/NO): NO